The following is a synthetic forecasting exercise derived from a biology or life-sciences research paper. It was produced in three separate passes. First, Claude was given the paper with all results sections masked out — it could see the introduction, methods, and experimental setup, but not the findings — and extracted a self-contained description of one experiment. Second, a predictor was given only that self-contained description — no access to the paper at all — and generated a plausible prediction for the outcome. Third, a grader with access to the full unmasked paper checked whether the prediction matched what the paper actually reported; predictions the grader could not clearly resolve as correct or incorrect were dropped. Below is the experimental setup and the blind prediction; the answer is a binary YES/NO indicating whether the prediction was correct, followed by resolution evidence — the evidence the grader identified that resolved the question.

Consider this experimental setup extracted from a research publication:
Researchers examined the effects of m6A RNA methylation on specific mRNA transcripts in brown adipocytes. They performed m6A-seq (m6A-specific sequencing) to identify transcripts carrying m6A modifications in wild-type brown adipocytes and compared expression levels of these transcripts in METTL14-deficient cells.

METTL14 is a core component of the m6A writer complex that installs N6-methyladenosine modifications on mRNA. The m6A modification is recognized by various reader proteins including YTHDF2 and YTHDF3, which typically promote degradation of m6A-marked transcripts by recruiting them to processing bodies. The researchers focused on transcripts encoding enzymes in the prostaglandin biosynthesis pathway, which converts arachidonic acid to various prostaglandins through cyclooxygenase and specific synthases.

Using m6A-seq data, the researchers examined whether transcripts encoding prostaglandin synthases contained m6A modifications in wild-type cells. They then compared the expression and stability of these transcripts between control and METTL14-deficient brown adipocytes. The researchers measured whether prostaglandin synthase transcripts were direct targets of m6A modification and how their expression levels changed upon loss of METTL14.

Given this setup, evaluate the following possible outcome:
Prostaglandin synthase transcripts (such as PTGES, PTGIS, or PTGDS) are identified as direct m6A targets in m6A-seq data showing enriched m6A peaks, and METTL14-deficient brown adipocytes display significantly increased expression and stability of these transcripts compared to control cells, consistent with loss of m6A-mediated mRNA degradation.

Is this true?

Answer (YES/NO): YES